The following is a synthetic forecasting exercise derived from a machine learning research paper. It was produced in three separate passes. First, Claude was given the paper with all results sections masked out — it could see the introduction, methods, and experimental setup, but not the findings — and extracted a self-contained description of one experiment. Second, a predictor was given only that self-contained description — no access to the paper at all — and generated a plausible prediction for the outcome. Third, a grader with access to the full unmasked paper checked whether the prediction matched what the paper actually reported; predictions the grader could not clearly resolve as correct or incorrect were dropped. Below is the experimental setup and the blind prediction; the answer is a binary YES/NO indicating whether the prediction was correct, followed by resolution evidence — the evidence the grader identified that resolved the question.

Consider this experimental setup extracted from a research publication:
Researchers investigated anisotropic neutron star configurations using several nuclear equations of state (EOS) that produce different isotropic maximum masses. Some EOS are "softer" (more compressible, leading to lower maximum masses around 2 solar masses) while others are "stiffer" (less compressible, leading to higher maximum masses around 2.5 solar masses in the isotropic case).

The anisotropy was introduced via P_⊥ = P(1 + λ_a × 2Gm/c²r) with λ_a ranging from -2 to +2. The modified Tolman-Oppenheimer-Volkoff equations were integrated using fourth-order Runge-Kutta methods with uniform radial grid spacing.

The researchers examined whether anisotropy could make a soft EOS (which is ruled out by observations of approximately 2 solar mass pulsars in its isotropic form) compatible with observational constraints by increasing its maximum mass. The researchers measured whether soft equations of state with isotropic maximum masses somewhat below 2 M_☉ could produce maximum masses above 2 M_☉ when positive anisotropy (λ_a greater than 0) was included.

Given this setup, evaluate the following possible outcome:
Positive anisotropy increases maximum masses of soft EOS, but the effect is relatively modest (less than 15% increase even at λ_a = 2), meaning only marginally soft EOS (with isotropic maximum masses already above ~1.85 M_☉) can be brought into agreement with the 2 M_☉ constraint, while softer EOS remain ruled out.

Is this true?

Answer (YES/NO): NO